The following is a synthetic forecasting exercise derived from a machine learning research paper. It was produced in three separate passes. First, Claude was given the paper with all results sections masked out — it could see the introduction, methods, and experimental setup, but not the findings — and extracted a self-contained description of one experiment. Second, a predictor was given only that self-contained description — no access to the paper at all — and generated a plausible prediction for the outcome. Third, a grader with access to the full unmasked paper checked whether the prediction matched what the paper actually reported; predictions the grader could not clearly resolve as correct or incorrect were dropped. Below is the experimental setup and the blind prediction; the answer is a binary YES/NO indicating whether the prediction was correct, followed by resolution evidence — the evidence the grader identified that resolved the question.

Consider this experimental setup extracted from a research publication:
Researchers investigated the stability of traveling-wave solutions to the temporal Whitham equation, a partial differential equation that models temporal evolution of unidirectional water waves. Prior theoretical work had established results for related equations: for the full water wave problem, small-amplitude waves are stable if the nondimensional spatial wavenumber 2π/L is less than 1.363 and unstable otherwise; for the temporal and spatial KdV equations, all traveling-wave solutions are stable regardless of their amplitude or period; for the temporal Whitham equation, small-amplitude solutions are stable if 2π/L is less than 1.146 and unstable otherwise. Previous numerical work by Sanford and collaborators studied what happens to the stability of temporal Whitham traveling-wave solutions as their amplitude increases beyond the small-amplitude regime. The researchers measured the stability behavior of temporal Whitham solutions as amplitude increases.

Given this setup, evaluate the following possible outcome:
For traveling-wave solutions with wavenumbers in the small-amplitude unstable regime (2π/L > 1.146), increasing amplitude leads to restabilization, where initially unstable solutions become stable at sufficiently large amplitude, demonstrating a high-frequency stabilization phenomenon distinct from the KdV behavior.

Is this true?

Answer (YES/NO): NO